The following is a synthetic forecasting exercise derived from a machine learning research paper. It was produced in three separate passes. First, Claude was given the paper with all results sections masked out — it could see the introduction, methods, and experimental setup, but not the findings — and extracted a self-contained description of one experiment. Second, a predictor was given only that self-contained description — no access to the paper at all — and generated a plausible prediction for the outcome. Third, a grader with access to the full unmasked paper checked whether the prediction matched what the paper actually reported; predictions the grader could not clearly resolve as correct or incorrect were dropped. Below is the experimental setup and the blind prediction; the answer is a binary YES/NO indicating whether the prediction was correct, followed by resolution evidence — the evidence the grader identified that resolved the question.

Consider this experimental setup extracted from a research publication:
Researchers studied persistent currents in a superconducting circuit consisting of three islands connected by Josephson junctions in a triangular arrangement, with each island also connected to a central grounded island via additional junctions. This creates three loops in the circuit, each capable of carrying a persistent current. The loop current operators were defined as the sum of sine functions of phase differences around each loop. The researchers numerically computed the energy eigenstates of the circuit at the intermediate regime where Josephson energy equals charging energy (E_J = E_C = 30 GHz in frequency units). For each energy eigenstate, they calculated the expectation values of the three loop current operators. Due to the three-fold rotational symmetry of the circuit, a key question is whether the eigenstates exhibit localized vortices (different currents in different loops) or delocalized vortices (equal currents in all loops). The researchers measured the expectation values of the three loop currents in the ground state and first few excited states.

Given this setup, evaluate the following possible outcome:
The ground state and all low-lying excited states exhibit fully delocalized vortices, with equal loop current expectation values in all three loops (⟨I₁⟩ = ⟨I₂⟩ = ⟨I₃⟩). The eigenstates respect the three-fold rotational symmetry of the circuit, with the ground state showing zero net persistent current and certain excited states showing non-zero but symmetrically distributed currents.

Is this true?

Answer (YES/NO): NO